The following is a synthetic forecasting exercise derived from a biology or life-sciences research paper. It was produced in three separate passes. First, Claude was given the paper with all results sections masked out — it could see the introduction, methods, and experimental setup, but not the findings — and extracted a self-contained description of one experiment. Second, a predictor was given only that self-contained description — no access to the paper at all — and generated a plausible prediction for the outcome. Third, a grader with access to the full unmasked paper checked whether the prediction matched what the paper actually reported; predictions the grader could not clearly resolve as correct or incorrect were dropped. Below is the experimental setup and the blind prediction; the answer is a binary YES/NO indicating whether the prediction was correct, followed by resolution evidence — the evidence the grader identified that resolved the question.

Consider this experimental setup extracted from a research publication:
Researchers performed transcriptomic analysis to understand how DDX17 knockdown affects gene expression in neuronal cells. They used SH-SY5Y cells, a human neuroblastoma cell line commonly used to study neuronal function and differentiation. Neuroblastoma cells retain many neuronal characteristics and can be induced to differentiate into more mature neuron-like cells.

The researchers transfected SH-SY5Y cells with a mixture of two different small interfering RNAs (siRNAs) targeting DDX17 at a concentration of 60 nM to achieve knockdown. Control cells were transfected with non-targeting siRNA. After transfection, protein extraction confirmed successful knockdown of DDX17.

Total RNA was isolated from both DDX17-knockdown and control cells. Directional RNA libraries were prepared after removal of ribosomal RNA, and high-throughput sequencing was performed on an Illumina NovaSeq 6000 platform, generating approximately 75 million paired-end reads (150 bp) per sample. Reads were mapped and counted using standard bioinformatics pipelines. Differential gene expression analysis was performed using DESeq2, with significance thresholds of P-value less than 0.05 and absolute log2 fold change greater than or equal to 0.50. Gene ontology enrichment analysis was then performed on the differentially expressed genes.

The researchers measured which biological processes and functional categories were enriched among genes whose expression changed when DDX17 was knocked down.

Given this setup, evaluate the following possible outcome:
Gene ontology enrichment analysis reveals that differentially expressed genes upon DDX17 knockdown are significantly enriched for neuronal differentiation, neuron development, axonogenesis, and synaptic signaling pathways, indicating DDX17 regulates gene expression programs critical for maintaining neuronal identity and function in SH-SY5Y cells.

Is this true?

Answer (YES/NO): NO